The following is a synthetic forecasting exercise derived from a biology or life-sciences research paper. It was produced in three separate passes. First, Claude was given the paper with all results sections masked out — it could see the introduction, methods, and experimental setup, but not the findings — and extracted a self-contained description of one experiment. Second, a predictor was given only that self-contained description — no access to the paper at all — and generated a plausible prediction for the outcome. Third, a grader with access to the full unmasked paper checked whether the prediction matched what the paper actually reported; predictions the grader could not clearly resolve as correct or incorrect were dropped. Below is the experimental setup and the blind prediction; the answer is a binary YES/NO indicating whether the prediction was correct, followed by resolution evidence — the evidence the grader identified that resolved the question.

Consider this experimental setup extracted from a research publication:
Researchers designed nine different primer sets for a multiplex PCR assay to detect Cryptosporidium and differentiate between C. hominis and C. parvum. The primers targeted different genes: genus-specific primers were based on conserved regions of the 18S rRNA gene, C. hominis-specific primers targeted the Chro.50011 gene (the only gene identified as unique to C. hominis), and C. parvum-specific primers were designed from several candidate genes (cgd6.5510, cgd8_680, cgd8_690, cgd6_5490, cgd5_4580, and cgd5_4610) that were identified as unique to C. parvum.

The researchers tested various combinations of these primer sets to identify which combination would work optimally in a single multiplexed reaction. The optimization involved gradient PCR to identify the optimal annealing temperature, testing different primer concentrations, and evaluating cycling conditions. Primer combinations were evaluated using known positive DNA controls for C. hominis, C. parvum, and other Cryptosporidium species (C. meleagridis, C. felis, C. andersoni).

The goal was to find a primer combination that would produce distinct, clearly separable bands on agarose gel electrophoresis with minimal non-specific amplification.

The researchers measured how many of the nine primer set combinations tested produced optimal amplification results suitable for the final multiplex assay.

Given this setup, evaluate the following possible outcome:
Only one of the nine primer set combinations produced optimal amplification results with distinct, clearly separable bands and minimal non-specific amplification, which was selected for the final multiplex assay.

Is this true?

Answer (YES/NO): YES